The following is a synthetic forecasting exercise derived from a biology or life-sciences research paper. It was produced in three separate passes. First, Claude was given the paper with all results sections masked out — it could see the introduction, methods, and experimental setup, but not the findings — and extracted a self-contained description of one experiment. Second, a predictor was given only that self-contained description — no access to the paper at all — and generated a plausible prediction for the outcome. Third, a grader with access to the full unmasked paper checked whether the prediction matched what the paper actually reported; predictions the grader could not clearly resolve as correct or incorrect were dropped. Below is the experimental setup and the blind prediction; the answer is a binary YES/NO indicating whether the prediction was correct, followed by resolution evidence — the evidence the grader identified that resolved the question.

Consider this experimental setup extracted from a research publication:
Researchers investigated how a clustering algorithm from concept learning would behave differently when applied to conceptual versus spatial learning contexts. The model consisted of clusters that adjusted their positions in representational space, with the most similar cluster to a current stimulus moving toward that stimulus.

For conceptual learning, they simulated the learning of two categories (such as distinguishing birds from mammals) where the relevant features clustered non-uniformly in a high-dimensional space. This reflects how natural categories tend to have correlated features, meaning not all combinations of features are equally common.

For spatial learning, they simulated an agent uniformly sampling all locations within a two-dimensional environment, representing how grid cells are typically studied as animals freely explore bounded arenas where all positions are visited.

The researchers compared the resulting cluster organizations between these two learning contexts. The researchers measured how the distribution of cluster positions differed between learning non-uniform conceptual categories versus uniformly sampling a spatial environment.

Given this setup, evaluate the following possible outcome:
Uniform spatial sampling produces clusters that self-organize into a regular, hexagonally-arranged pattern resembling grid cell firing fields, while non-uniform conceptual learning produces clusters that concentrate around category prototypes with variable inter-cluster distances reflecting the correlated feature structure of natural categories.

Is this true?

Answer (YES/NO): YES